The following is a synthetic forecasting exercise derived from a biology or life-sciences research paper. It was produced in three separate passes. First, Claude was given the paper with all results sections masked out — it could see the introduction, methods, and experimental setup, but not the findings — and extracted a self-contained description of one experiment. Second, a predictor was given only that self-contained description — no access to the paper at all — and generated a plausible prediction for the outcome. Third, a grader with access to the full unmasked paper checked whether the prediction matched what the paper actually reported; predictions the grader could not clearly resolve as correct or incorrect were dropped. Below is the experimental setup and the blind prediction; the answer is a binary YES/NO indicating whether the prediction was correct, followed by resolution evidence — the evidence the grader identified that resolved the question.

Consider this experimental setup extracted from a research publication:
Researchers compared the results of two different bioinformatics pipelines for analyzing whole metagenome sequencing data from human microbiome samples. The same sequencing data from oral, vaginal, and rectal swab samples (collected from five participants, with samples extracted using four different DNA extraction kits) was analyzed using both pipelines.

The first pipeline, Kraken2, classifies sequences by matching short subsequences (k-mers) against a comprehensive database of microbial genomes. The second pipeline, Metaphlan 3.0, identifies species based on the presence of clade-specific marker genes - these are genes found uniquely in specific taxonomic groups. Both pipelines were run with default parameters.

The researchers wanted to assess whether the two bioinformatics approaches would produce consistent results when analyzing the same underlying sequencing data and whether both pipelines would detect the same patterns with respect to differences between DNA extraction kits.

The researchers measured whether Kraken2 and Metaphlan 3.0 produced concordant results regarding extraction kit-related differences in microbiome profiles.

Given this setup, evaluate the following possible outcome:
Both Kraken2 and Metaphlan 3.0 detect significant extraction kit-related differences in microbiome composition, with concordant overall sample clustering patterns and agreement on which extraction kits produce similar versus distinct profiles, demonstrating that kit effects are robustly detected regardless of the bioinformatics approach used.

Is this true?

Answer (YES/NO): YES